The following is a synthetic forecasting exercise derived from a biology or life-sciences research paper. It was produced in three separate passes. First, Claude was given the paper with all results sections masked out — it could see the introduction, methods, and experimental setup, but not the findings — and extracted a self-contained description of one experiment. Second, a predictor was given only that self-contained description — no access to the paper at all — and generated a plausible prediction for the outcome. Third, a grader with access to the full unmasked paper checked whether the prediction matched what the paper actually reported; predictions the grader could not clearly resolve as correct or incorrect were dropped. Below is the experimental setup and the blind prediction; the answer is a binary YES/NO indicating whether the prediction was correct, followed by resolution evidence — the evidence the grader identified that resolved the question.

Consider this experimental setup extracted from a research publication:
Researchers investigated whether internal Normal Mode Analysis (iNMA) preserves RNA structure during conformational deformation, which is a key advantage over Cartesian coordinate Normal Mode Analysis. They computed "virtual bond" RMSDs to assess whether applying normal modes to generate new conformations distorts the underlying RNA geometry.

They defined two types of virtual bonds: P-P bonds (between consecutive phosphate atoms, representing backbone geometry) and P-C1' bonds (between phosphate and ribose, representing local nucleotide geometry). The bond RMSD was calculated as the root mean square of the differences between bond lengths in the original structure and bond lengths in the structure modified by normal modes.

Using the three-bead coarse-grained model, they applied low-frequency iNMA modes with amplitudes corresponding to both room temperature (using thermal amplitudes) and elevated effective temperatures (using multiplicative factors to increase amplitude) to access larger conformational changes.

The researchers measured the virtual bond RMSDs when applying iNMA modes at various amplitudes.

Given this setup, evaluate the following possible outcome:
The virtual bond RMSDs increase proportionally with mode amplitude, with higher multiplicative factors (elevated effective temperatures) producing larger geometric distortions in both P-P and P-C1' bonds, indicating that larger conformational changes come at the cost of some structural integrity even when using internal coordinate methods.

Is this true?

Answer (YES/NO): NO